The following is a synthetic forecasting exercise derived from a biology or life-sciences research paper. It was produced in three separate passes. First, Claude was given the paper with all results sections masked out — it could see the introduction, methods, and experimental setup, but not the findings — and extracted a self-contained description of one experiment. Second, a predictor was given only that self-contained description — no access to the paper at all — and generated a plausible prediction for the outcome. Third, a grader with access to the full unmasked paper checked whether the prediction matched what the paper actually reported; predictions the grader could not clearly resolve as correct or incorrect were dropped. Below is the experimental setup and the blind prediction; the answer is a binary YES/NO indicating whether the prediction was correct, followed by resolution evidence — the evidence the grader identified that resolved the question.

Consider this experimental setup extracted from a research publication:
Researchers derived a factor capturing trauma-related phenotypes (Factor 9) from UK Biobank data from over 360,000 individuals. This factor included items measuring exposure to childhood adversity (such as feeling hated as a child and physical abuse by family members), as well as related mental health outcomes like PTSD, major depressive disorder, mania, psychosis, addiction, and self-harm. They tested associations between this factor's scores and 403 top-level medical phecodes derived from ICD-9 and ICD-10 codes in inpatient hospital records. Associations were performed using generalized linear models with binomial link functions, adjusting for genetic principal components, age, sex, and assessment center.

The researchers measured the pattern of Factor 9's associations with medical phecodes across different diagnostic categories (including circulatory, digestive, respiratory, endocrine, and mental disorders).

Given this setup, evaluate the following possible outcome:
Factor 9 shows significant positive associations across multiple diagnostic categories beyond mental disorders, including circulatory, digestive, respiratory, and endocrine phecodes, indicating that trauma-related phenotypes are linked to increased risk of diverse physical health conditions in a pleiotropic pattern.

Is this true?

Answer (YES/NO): YES